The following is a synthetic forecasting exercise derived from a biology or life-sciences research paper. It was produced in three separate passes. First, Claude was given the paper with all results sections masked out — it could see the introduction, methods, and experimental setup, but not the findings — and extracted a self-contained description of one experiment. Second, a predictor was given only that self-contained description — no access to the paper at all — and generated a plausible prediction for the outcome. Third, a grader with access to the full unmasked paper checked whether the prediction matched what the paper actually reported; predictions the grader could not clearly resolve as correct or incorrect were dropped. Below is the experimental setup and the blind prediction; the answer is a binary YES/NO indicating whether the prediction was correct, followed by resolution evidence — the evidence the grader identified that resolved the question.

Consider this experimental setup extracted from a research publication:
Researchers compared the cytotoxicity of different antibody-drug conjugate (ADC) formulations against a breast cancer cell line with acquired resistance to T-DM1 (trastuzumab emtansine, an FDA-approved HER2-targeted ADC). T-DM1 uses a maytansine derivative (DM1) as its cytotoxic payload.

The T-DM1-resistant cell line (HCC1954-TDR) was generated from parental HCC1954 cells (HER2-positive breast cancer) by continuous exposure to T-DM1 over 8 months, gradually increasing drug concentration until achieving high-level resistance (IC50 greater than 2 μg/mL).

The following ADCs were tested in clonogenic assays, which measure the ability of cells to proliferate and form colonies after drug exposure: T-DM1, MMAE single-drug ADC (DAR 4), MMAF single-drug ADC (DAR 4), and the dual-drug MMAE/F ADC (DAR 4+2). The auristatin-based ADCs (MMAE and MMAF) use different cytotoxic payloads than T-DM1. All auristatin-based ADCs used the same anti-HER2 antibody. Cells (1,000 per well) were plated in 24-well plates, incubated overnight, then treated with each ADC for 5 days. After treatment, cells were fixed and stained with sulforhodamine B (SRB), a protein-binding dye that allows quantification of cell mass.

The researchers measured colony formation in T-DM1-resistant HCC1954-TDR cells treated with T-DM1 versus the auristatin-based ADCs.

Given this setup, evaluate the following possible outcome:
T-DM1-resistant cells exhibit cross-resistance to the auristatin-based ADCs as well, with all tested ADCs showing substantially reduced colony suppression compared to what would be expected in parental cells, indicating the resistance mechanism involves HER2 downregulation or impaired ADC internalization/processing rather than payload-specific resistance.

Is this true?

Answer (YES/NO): NO